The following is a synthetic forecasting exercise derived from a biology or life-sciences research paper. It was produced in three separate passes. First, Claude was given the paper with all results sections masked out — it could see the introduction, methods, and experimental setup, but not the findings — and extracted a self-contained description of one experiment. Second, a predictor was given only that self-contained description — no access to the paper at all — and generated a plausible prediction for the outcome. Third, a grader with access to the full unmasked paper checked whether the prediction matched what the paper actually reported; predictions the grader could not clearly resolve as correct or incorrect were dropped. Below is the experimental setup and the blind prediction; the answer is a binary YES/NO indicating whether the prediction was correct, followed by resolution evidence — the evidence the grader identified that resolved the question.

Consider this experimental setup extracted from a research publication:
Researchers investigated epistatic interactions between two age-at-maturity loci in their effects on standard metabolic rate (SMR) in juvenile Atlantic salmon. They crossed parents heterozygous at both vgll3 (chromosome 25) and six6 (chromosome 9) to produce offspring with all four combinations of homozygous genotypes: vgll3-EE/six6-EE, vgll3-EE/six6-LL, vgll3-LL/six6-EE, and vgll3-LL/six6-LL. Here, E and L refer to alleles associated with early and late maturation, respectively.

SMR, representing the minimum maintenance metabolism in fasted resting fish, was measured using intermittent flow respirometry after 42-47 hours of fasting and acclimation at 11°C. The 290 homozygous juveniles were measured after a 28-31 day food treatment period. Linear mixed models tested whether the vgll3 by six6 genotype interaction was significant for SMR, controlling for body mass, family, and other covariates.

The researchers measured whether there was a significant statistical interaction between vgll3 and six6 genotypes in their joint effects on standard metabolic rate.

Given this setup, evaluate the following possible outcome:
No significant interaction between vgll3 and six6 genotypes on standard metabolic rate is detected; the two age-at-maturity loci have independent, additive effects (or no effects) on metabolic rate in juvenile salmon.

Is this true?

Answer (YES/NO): YES